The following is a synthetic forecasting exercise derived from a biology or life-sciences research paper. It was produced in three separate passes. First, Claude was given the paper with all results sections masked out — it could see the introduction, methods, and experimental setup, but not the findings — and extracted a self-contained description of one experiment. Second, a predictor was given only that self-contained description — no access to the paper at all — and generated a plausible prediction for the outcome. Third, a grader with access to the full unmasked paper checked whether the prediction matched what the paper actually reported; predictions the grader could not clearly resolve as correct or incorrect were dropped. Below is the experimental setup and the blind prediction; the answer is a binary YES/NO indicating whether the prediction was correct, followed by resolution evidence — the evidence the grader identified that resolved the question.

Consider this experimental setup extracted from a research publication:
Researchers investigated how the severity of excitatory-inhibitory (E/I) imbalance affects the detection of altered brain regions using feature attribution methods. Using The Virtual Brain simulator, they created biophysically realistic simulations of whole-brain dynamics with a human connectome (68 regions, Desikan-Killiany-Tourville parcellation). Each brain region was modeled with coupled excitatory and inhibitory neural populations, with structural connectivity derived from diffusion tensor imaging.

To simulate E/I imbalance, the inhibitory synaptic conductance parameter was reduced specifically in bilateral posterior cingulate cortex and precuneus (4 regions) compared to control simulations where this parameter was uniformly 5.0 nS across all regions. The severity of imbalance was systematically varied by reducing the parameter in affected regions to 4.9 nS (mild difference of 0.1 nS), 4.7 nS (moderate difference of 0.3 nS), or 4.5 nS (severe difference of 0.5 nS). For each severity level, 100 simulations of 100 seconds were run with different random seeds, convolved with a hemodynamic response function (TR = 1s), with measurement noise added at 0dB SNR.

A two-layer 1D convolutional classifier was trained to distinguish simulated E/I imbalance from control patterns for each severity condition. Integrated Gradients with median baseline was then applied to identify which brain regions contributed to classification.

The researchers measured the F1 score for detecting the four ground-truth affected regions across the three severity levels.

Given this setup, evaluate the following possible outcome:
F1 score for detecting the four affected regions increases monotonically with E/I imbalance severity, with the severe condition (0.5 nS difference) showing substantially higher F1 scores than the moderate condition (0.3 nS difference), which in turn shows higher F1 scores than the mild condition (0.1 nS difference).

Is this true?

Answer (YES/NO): NO